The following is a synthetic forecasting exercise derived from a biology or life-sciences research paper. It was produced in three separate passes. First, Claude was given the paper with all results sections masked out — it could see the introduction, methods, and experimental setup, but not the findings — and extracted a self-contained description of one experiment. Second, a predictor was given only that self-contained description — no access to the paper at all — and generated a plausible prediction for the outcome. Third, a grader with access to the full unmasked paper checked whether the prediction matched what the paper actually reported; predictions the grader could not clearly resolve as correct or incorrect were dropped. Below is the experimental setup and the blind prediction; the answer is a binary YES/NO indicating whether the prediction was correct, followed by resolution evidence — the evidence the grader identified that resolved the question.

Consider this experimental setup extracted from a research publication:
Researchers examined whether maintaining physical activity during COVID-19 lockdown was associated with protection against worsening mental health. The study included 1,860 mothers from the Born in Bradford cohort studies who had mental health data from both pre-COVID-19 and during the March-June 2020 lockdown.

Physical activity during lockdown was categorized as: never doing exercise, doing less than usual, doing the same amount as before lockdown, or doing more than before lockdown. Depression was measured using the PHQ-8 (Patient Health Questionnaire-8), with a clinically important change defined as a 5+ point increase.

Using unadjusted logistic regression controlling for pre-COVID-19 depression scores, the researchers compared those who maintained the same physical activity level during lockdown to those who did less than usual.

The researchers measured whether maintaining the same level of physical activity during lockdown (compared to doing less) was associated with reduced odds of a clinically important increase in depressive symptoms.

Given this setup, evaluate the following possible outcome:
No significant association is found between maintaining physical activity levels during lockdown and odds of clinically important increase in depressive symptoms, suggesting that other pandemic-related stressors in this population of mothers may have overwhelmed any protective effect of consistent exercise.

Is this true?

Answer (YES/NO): NO